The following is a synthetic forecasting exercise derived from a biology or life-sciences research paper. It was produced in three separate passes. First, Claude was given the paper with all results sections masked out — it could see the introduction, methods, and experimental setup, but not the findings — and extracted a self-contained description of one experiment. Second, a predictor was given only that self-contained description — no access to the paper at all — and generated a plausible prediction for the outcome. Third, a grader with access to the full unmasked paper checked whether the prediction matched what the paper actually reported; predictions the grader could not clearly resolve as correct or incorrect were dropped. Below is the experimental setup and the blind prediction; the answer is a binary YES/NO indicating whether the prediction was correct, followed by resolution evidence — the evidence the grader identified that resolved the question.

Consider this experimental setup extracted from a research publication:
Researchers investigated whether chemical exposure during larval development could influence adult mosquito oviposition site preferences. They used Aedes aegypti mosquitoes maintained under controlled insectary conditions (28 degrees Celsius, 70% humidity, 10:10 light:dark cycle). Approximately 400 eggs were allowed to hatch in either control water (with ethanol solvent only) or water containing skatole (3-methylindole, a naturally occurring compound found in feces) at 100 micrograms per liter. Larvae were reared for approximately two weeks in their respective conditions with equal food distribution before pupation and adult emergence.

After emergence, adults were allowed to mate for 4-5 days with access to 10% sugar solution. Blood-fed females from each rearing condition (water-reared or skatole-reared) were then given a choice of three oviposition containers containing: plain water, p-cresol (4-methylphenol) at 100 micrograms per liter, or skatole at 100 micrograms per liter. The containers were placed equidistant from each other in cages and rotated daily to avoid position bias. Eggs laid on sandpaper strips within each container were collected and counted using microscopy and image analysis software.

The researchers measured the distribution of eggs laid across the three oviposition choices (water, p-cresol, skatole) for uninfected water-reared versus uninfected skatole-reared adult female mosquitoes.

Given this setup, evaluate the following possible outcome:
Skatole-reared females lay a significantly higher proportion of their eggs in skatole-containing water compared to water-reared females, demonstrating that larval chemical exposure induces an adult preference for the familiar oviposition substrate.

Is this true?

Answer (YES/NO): YES